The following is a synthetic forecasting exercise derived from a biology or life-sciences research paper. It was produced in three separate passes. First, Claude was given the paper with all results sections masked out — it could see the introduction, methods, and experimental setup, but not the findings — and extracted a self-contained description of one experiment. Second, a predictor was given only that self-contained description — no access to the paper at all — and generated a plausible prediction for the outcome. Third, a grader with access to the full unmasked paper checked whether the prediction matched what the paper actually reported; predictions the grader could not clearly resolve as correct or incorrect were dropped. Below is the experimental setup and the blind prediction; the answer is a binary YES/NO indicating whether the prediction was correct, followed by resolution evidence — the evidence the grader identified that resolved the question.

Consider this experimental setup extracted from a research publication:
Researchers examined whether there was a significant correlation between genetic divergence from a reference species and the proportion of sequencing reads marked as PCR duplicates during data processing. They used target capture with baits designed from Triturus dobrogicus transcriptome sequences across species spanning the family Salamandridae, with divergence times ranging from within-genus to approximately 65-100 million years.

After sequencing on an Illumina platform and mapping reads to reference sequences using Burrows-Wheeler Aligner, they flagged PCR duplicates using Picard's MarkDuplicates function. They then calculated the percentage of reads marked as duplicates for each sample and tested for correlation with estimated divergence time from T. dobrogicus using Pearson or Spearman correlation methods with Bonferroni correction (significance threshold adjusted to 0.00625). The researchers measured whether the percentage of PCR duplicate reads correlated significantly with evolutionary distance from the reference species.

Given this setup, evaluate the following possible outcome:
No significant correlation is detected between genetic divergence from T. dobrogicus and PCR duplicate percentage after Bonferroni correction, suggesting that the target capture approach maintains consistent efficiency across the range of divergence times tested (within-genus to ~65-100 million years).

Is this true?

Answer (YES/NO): YES